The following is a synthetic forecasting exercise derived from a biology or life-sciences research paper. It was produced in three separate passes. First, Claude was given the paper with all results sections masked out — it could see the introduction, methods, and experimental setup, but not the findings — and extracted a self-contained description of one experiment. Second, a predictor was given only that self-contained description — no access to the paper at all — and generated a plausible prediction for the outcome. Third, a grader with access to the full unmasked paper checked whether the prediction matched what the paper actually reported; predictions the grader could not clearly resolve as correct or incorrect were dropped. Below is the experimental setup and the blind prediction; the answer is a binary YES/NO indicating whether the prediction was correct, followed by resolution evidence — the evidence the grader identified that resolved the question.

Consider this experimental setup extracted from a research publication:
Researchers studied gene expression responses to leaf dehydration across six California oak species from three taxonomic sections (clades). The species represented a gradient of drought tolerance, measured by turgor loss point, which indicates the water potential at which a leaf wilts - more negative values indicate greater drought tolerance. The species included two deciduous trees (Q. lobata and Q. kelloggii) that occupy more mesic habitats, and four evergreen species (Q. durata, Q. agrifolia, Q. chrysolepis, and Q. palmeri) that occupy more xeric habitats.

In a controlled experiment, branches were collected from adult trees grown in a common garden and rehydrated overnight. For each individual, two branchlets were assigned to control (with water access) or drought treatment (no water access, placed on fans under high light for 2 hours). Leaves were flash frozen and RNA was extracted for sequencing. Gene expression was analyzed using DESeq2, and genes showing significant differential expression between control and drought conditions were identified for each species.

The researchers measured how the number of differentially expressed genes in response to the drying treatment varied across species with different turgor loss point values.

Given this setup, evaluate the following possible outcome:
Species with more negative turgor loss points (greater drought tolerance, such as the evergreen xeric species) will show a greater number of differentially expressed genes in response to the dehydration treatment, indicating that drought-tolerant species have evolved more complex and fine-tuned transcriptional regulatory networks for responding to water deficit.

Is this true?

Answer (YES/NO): NO